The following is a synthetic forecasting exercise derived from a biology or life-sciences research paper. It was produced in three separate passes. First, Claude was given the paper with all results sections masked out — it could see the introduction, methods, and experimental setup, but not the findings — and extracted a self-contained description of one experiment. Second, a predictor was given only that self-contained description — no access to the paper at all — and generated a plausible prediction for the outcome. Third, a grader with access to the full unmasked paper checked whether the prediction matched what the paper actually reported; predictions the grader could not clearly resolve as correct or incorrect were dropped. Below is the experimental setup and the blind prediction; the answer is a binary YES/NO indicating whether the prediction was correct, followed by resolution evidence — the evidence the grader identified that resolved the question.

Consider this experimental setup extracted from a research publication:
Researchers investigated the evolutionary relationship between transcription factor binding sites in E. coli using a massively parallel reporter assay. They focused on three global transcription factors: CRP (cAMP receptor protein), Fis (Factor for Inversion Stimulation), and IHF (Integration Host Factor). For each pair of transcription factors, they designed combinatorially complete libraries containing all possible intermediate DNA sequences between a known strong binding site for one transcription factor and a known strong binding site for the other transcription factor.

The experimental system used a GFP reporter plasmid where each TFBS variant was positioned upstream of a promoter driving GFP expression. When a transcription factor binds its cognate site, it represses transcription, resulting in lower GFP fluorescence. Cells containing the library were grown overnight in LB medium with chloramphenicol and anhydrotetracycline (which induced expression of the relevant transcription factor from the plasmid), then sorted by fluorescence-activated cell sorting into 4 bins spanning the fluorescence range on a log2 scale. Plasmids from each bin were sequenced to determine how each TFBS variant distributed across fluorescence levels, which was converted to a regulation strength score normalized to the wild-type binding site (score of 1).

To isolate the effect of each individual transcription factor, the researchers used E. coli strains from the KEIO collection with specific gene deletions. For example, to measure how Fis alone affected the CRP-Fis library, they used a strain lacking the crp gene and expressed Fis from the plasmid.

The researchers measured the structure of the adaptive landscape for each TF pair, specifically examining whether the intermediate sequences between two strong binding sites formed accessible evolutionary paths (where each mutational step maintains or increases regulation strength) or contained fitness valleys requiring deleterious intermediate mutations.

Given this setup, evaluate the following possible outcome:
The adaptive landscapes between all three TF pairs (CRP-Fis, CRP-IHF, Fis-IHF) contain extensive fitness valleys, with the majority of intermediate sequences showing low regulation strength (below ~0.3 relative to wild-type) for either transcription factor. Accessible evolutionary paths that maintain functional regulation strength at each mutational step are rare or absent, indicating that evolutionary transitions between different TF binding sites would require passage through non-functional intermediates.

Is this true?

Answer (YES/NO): NO